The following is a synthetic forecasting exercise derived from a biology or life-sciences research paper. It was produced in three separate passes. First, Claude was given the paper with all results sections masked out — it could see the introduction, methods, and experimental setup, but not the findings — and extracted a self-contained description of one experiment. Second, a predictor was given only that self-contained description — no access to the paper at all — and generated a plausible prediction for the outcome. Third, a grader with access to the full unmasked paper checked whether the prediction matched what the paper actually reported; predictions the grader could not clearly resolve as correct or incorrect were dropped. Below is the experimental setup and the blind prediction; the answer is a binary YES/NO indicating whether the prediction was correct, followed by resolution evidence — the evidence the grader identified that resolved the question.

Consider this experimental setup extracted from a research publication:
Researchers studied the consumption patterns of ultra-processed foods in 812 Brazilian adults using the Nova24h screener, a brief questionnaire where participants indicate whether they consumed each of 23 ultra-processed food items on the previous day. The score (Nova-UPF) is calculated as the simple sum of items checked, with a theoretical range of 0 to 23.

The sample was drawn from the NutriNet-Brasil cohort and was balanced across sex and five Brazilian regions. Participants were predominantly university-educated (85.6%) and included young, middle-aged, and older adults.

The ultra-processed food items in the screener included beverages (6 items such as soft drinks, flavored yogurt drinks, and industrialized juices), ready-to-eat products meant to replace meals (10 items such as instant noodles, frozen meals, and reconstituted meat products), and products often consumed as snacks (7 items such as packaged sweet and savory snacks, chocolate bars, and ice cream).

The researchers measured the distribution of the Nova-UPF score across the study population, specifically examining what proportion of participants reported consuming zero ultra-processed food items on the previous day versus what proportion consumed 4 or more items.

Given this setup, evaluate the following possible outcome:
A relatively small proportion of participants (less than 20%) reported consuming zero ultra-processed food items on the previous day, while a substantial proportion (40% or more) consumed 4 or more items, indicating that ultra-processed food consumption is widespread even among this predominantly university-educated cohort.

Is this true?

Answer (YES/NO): NO